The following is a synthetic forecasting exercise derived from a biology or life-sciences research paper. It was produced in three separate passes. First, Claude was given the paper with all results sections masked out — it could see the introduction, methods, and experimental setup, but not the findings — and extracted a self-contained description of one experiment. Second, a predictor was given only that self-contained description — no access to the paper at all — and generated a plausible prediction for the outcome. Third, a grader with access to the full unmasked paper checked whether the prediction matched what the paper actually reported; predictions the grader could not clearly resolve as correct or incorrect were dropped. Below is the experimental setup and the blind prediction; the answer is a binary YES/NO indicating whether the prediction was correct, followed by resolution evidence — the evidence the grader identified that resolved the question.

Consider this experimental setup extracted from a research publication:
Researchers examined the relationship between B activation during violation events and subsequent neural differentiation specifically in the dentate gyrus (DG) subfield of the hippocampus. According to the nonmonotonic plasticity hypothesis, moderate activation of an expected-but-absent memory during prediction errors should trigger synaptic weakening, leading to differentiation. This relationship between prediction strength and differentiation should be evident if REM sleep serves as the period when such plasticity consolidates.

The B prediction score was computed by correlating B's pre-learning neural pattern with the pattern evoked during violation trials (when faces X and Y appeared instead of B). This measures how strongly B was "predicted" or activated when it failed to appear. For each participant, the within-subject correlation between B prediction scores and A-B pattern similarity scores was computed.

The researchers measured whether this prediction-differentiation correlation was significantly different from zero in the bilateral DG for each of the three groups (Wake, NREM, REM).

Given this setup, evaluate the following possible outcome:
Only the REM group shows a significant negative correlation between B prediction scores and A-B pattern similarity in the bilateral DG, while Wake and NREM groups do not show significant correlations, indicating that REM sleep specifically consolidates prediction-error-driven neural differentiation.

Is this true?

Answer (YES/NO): YES